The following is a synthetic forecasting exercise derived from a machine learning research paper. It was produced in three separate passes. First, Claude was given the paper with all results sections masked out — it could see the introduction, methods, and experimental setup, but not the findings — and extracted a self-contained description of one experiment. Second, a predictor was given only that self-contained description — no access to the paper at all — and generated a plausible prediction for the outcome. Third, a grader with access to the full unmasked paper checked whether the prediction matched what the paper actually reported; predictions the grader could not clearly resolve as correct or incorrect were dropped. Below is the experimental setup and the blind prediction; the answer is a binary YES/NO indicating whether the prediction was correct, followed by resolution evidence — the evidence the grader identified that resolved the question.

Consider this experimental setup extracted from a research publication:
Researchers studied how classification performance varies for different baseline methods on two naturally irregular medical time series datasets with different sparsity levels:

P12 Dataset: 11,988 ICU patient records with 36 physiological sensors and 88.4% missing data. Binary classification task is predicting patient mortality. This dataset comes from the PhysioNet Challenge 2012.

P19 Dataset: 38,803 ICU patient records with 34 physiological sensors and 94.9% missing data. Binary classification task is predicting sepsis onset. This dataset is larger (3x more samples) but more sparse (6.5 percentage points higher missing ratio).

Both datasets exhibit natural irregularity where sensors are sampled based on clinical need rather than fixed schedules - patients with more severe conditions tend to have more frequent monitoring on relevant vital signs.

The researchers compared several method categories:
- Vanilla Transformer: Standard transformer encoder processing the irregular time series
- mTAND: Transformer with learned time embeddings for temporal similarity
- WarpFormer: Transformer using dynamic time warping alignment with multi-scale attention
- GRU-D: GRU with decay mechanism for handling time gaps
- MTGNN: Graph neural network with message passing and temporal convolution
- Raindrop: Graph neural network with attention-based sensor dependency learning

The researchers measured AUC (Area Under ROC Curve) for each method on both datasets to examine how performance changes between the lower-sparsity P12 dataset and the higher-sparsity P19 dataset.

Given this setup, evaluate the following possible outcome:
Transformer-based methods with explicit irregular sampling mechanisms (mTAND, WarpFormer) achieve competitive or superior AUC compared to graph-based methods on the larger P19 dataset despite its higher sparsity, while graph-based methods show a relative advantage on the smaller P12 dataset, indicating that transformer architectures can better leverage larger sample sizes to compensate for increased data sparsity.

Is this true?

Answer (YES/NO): NO